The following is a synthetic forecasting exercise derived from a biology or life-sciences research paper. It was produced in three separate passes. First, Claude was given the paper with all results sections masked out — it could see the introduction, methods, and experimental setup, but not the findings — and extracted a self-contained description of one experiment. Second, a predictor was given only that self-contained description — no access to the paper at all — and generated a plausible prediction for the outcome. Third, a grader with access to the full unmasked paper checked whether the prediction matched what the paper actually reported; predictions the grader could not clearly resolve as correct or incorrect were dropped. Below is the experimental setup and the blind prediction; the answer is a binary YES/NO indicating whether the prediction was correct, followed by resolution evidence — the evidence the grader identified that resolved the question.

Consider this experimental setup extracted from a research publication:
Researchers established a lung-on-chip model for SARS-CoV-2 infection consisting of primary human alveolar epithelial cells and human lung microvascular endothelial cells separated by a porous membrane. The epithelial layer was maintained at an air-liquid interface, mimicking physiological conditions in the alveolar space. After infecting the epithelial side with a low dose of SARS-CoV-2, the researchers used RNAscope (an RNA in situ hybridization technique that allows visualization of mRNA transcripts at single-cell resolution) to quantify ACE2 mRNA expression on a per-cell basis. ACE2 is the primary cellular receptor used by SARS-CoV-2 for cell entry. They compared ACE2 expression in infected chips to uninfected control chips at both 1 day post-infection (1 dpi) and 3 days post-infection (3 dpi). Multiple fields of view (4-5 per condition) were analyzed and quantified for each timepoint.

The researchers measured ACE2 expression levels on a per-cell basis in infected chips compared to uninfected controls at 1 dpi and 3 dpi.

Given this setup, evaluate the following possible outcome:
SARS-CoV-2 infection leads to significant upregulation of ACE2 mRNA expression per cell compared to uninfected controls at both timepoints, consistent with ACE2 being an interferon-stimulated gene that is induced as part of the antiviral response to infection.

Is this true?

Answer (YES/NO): NO